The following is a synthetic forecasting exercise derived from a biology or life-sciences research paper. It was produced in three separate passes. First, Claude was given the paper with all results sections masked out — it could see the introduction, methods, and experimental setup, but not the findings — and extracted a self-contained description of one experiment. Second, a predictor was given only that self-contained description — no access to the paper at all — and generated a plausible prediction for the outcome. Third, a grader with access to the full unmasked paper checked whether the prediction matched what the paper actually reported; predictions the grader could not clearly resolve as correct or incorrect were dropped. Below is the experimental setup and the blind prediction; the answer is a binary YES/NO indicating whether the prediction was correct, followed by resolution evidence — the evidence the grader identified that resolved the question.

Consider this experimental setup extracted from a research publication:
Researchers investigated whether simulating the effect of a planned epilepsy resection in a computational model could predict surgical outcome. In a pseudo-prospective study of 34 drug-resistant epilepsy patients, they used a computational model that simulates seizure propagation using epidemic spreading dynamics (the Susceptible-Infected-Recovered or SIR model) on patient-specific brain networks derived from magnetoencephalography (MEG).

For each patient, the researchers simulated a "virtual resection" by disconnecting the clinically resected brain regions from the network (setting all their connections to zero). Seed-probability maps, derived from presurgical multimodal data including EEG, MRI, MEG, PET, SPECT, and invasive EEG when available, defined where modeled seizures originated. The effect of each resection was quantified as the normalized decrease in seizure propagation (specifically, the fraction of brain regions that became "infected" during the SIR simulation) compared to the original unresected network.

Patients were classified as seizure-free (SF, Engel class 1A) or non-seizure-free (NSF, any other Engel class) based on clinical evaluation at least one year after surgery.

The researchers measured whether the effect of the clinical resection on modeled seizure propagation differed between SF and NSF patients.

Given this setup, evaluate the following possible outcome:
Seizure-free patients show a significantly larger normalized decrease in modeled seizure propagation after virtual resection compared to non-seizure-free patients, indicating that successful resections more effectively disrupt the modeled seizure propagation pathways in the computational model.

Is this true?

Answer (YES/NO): YES